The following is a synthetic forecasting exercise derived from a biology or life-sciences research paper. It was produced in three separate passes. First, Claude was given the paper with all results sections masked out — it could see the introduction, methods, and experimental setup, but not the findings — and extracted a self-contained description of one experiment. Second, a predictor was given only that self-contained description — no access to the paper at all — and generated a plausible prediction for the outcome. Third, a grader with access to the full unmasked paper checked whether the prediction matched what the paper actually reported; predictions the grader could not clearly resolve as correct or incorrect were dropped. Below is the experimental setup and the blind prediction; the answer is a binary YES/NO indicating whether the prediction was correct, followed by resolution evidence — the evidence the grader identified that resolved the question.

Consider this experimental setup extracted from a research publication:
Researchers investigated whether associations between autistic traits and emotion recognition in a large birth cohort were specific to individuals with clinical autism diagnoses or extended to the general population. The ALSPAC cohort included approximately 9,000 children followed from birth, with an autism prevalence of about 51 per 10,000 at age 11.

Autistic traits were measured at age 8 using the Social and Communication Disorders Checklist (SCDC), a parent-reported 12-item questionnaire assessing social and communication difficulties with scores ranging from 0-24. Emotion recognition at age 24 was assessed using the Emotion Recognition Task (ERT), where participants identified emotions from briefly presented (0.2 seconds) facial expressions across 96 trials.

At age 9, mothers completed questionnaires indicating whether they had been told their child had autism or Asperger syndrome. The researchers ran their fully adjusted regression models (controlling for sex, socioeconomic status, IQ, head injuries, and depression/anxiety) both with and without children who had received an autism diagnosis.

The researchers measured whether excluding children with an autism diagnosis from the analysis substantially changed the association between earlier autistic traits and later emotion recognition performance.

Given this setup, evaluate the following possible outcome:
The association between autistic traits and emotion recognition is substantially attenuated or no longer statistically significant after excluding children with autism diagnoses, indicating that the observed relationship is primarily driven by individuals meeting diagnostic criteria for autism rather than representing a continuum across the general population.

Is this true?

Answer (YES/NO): NO